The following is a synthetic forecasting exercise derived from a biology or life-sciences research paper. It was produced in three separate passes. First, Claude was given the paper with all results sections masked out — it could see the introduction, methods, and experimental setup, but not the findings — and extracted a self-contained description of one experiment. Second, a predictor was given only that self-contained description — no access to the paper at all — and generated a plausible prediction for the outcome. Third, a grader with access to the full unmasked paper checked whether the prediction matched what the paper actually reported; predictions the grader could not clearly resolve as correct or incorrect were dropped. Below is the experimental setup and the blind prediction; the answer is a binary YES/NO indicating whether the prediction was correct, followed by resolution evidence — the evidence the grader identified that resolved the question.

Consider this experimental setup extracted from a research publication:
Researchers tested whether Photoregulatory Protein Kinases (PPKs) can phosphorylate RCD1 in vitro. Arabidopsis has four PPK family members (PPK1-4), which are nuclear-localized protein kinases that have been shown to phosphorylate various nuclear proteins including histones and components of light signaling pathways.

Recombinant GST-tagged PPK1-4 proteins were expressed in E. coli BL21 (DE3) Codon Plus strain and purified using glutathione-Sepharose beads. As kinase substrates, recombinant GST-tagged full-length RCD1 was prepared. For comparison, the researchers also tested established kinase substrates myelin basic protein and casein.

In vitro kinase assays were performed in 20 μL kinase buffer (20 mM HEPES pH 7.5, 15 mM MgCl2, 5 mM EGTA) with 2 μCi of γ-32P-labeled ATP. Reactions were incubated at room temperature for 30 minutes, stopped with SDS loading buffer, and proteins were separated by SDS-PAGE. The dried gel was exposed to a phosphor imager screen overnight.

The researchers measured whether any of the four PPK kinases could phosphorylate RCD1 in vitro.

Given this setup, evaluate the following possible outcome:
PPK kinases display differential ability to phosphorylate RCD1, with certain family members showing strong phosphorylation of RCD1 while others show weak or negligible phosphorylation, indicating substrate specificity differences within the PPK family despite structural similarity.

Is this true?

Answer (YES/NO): NO